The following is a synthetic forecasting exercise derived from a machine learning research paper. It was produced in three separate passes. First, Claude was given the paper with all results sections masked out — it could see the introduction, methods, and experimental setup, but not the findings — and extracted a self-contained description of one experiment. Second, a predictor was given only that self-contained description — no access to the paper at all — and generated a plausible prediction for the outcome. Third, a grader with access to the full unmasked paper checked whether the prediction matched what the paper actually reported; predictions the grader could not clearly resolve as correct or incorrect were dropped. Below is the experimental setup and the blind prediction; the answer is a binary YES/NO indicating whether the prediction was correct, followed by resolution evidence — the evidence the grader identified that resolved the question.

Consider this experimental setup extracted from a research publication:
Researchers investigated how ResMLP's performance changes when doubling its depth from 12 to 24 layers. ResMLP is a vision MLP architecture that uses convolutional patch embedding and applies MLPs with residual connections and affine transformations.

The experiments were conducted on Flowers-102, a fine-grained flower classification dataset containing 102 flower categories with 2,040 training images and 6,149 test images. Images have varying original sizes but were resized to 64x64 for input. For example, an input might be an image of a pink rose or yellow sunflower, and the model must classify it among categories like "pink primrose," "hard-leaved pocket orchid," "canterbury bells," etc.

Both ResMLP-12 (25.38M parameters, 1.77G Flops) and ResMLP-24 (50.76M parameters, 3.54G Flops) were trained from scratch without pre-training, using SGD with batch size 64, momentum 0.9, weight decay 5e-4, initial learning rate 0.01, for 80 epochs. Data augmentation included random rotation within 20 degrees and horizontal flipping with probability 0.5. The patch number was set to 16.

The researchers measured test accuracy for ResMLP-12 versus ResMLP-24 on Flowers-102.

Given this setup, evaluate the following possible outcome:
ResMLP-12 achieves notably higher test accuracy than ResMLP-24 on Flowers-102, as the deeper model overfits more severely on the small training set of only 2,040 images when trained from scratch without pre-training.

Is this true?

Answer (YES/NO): NO